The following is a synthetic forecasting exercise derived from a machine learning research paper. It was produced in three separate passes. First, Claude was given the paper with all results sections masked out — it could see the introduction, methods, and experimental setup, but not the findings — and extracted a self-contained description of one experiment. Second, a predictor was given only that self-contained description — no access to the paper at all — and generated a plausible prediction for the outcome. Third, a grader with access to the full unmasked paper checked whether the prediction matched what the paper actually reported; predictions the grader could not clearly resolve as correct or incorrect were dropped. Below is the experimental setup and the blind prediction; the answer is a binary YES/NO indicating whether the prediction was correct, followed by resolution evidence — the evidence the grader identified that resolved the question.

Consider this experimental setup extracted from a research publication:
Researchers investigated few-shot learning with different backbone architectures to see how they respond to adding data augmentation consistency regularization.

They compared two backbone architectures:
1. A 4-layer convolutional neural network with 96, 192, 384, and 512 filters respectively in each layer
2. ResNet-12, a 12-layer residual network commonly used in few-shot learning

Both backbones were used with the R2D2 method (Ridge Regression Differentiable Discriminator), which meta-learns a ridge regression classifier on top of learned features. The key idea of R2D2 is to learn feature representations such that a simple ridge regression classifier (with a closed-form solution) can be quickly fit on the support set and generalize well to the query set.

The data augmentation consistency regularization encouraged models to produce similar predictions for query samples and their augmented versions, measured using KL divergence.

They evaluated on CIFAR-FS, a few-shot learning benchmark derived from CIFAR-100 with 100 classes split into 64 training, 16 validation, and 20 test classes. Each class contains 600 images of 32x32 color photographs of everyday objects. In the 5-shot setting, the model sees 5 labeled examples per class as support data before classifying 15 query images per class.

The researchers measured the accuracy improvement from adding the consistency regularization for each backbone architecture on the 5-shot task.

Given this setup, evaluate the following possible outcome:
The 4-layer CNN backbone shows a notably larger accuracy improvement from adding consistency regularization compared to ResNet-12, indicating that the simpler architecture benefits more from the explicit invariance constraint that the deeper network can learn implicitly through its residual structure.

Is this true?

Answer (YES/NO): NO